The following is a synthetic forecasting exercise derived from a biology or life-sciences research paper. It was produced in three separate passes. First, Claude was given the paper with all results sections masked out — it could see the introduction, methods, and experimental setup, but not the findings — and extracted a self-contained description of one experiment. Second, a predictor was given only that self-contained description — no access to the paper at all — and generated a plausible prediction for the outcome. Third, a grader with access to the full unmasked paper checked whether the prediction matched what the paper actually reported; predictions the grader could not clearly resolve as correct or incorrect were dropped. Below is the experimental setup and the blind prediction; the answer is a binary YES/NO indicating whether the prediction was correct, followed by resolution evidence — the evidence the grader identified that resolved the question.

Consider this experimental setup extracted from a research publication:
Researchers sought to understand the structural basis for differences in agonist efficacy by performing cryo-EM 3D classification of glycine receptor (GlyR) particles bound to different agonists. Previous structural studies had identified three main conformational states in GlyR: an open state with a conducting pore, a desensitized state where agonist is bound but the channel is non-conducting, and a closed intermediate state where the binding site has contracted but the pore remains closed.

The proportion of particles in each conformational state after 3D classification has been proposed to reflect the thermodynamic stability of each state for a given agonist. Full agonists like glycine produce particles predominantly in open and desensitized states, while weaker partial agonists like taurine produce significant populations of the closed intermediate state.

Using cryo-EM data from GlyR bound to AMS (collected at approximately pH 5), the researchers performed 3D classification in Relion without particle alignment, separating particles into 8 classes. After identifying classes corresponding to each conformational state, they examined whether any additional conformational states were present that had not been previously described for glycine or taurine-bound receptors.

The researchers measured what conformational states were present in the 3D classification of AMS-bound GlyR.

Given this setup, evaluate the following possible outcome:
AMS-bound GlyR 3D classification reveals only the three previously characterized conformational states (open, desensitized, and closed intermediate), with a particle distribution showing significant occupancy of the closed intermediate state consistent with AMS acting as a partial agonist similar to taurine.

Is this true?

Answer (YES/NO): NO